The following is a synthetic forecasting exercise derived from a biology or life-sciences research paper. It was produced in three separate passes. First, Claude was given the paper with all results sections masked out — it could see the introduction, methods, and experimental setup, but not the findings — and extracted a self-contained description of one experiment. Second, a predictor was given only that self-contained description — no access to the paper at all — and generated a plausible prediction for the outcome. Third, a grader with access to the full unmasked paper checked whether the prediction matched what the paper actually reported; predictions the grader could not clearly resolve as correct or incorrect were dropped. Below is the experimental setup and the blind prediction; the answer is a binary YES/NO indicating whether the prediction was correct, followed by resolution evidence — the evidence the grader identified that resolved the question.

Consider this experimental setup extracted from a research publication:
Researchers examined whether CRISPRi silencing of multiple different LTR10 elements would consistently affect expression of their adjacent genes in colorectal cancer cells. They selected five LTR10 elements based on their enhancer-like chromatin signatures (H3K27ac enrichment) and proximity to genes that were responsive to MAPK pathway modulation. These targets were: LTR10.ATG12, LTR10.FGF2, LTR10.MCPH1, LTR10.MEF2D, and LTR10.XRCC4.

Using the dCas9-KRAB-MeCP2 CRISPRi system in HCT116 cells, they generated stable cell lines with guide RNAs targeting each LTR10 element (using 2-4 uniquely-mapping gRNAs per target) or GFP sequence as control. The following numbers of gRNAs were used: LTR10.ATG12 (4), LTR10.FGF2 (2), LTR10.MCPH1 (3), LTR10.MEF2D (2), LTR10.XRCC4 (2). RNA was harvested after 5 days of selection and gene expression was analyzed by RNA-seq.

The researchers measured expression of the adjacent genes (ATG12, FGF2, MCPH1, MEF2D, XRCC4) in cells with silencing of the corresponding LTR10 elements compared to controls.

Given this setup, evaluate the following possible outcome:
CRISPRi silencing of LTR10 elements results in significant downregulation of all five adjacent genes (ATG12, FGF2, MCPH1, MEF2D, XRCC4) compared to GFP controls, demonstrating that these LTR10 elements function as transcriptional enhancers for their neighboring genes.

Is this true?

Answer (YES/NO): NO